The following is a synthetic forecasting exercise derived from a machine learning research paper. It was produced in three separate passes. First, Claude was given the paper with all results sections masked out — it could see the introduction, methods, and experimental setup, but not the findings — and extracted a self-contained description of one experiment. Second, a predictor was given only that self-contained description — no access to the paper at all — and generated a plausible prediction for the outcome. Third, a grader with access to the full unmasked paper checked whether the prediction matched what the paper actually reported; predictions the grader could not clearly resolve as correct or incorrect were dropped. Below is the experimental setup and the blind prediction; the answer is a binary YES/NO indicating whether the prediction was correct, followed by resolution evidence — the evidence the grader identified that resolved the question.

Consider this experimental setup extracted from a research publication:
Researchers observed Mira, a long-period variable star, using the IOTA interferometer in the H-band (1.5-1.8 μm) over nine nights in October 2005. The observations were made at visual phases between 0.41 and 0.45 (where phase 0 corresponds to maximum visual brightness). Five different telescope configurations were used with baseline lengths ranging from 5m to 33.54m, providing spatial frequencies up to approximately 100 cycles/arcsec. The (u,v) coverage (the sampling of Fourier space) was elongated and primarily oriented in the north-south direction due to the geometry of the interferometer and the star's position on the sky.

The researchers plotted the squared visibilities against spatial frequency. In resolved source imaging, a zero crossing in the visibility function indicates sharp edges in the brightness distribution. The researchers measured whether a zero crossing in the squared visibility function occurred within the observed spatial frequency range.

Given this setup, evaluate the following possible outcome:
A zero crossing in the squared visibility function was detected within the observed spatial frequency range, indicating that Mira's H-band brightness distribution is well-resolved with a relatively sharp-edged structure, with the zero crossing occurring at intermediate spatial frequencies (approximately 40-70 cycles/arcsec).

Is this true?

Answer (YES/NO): YES